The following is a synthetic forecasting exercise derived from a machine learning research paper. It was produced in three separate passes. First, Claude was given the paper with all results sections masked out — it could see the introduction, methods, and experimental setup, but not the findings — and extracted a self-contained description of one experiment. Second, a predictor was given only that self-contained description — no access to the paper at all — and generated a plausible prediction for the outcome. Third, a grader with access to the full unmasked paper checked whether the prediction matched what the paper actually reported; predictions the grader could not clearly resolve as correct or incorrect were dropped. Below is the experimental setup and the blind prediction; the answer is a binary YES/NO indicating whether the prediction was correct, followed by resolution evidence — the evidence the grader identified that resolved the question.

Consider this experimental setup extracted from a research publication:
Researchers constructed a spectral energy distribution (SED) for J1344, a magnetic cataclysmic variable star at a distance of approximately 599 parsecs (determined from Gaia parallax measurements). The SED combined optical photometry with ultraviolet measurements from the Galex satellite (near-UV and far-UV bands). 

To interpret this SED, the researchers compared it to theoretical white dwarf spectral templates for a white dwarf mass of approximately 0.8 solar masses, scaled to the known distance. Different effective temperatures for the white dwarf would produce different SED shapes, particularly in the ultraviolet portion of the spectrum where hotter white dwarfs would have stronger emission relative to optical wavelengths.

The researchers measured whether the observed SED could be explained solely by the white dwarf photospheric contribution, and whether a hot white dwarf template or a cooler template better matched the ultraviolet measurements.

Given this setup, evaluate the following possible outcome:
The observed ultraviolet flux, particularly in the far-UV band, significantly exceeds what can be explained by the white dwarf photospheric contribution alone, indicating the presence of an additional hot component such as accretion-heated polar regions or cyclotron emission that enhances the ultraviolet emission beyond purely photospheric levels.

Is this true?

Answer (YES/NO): NO